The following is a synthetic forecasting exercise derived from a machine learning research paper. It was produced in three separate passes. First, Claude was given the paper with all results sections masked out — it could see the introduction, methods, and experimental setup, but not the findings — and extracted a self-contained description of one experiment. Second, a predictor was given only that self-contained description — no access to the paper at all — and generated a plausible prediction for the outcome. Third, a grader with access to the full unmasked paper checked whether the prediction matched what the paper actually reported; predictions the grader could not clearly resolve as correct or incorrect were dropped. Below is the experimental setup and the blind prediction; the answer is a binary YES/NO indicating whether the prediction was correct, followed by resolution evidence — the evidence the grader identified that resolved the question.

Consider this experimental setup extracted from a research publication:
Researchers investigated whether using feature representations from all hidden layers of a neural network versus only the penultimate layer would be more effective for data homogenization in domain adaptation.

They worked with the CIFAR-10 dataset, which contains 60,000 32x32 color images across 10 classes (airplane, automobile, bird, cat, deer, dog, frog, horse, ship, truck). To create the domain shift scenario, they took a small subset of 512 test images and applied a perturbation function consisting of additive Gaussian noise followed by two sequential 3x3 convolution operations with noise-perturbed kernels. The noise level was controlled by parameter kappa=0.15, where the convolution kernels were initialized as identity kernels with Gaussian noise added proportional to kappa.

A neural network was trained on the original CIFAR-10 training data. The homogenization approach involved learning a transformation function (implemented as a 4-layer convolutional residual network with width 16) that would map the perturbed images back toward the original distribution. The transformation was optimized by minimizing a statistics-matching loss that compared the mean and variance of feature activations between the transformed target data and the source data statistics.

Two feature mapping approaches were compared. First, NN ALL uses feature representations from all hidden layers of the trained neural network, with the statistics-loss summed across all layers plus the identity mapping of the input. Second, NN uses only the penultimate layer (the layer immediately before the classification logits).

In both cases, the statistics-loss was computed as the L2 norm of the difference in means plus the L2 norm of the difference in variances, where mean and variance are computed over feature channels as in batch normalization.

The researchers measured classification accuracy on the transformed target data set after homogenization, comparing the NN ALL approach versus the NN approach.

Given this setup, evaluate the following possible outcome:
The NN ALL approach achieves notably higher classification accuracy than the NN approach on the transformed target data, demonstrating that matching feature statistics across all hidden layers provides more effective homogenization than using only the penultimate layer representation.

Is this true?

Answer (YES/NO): YES